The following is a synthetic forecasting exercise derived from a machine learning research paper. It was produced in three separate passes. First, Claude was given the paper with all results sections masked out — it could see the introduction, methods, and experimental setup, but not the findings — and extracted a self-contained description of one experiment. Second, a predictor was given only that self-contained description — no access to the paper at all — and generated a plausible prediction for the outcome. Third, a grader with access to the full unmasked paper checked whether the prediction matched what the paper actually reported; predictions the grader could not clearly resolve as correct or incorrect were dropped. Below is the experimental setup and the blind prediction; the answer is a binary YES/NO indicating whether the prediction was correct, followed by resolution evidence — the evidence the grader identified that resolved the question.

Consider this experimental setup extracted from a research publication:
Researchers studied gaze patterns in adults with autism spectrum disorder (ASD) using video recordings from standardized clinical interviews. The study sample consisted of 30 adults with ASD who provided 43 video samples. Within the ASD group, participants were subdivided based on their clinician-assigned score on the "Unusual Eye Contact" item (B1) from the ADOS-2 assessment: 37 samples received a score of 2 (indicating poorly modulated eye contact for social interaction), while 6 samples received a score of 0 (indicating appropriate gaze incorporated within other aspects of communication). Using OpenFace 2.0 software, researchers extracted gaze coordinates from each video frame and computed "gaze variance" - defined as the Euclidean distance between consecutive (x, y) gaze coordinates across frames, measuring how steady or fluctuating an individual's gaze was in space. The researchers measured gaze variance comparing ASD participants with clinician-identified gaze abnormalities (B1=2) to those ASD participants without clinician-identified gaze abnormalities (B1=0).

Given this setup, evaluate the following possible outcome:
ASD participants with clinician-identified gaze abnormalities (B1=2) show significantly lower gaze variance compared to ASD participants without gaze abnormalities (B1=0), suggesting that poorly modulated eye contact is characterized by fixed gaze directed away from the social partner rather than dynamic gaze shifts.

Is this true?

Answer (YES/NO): NO